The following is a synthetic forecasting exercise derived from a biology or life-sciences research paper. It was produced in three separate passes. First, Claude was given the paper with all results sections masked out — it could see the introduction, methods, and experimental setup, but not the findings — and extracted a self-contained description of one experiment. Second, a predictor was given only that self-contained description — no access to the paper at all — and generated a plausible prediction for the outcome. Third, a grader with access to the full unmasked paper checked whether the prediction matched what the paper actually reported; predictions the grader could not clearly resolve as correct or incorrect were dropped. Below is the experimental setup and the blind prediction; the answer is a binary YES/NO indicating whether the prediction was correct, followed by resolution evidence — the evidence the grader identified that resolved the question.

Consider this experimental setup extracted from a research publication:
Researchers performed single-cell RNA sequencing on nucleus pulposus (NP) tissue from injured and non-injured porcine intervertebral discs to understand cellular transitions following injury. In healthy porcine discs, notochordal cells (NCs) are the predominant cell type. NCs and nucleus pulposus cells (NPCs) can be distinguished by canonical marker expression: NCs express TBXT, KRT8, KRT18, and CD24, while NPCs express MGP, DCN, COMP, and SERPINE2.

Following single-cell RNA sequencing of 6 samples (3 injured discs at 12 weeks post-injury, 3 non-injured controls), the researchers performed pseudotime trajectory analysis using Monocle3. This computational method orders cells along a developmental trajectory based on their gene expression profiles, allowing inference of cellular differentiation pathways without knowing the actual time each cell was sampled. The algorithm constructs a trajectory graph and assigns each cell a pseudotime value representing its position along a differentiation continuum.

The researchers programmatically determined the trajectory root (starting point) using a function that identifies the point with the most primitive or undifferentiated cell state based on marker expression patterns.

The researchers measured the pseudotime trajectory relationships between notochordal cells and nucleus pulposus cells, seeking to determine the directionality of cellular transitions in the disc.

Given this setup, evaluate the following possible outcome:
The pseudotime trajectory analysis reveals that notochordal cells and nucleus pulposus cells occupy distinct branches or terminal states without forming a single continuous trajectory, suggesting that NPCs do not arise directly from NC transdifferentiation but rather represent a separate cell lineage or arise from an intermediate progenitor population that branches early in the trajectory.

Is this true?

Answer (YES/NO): NO